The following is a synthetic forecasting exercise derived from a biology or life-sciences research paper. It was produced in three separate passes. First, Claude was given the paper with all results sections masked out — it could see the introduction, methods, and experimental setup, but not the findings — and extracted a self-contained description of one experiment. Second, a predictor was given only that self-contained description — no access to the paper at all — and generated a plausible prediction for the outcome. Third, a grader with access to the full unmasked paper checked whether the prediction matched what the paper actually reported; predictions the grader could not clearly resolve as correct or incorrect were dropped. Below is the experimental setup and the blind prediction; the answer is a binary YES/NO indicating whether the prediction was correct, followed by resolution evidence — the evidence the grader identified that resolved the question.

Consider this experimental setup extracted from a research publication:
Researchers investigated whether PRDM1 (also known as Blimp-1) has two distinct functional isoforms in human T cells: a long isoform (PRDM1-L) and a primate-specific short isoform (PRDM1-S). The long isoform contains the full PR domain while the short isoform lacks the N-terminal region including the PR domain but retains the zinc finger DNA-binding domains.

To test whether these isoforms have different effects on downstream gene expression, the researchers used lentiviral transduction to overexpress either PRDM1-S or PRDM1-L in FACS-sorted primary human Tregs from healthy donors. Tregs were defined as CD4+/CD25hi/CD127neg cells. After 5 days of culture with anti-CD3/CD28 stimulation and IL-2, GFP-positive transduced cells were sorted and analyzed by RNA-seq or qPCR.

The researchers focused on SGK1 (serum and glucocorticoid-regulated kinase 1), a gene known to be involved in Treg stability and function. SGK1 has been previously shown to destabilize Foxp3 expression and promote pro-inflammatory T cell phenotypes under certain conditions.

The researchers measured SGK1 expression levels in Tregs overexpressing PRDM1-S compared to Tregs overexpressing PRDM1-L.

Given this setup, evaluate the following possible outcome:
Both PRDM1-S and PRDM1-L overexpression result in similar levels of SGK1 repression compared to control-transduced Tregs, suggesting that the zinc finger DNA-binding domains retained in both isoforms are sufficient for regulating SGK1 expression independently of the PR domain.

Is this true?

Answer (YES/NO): NO